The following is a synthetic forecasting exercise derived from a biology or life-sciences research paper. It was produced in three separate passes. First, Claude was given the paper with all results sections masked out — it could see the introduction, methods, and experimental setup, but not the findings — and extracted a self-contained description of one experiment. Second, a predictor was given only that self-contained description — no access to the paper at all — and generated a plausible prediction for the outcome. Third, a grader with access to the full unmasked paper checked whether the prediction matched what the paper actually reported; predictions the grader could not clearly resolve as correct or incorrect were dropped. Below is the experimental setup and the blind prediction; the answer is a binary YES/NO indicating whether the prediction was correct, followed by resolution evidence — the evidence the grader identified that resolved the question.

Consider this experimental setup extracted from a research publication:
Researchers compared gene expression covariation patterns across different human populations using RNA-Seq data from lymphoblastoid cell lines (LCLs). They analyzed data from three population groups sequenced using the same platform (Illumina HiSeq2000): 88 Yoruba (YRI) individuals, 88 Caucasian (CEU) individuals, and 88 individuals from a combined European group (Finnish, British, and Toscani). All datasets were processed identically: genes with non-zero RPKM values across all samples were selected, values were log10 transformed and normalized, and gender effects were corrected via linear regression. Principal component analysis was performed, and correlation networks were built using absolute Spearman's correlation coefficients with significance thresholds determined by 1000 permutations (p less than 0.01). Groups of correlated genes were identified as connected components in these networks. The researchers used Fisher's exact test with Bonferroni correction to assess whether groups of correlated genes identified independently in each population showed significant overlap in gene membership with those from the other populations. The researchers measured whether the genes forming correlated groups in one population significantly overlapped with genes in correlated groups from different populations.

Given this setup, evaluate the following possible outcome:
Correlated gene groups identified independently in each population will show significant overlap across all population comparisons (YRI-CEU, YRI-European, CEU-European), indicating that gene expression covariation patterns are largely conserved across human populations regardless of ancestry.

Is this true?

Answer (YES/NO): YES